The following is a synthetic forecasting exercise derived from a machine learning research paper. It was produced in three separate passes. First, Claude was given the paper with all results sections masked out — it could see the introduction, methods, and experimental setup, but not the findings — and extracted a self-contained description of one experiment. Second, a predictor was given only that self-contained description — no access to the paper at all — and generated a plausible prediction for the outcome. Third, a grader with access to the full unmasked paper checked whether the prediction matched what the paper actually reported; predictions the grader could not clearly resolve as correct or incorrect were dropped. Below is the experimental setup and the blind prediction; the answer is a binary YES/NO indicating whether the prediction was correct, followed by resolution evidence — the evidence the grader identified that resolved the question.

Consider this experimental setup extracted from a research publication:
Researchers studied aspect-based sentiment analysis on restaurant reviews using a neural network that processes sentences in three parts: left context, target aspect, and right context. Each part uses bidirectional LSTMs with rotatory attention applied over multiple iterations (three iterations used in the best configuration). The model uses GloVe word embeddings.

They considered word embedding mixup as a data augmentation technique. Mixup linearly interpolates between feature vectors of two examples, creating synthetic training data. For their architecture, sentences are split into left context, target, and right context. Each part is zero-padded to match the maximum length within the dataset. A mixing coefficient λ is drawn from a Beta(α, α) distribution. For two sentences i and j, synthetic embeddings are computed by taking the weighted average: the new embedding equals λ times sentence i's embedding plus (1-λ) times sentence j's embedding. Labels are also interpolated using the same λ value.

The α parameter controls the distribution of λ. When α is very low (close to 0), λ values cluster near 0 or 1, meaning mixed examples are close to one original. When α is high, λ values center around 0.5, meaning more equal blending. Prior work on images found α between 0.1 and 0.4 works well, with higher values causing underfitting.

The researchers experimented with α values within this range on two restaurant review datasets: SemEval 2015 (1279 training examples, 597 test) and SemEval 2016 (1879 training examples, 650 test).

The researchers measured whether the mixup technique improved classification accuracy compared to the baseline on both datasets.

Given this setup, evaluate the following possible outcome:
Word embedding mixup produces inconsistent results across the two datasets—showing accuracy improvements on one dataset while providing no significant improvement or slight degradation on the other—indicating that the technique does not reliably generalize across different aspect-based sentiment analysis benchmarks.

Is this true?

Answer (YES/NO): YES